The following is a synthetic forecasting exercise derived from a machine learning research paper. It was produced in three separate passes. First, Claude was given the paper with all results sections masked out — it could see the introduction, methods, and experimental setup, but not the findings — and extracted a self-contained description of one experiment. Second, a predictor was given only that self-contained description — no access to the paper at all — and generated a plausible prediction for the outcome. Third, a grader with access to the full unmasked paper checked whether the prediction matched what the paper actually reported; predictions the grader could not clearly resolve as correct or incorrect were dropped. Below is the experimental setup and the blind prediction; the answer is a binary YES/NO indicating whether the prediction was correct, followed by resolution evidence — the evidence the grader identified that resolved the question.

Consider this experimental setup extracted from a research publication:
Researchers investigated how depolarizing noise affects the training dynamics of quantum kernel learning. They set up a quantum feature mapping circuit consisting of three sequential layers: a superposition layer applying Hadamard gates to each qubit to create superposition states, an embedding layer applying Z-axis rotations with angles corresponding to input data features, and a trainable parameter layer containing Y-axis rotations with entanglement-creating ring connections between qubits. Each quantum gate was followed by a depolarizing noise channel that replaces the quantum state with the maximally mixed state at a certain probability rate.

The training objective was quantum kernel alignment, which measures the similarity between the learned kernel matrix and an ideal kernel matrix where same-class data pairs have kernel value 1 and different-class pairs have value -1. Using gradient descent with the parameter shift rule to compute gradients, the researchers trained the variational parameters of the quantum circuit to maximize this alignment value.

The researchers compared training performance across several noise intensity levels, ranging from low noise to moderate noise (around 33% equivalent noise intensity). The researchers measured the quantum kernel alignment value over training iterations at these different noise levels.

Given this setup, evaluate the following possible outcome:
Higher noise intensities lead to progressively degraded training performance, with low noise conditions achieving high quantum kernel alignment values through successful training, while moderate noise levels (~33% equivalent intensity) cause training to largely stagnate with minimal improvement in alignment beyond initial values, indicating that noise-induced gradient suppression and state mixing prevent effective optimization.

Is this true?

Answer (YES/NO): NO